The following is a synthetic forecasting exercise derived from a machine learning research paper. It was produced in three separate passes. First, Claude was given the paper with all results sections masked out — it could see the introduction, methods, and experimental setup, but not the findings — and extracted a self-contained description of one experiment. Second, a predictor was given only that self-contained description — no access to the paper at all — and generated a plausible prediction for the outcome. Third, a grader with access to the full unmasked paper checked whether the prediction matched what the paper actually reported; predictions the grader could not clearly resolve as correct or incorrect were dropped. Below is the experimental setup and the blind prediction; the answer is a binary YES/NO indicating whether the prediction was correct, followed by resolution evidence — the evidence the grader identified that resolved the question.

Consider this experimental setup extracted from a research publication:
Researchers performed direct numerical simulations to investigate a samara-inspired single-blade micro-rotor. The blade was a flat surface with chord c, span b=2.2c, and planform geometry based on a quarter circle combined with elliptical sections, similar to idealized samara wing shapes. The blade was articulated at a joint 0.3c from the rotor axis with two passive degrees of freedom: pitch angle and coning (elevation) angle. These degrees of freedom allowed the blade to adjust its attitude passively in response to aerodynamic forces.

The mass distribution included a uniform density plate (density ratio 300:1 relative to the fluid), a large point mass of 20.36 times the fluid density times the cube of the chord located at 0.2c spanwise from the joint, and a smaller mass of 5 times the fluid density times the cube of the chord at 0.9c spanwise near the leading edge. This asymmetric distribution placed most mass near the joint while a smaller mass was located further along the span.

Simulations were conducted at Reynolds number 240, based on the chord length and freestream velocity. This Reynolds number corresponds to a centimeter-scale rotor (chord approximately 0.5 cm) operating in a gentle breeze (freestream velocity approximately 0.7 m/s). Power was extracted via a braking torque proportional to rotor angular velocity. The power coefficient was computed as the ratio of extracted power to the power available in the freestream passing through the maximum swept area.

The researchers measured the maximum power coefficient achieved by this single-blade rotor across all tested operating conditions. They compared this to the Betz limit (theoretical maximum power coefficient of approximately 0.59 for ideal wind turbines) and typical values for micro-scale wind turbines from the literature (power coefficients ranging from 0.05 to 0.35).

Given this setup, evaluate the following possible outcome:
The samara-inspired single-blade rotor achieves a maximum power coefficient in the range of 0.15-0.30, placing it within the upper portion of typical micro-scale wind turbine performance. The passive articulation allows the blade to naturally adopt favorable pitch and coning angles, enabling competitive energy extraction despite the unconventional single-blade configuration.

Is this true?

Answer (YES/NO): NO